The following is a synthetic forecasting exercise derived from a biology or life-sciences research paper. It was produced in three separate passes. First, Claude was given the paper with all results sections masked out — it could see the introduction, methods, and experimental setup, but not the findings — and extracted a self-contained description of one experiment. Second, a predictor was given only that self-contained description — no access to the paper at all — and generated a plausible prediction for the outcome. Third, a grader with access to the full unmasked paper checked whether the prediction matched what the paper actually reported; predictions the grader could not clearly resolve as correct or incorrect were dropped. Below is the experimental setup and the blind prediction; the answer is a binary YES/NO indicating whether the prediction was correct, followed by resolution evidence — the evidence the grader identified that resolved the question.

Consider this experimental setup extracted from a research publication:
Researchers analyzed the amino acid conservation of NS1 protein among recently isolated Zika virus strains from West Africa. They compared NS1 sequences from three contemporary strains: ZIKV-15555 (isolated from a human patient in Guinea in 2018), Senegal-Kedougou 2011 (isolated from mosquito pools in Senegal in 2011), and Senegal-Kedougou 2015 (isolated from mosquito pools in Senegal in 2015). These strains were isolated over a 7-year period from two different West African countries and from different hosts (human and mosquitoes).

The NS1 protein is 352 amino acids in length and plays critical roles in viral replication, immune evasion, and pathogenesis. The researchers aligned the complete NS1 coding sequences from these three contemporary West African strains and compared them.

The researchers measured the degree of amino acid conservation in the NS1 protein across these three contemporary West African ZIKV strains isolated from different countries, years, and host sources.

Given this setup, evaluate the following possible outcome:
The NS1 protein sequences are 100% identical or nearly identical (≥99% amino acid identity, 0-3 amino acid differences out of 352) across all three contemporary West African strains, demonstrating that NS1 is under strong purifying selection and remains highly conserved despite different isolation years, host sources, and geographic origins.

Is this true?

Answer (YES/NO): YES